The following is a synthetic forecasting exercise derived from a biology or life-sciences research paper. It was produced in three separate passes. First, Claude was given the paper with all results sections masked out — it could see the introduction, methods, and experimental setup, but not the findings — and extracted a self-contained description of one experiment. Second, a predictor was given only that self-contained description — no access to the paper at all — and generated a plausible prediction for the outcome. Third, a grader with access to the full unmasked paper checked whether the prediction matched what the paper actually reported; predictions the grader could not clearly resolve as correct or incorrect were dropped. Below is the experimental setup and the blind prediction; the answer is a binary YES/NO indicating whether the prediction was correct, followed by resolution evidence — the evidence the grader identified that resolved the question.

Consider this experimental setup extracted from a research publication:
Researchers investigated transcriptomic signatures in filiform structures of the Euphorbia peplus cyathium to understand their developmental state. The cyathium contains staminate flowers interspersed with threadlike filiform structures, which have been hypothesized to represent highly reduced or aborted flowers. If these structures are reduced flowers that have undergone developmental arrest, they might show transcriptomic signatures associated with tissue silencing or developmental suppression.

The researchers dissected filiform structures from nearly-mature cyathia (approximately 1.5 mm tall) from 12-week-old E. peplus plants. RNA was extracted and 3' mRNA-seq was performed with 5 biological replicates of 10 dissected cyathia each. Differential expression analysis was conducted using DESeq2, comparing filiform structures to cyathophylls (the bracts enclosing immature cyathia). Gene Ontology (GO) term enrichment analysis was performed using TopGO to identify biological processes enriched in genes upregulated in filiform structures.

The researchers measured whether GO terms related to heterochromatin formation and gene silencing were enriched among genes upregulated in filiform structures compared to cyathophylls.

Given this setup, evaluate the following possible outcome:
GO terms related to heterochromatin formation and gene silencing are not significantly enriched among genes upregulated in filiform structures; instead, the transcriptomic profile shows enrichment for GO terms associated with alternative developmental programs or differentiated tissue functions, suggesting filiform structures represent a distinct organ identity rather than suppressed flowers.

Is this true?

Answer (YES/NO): NO